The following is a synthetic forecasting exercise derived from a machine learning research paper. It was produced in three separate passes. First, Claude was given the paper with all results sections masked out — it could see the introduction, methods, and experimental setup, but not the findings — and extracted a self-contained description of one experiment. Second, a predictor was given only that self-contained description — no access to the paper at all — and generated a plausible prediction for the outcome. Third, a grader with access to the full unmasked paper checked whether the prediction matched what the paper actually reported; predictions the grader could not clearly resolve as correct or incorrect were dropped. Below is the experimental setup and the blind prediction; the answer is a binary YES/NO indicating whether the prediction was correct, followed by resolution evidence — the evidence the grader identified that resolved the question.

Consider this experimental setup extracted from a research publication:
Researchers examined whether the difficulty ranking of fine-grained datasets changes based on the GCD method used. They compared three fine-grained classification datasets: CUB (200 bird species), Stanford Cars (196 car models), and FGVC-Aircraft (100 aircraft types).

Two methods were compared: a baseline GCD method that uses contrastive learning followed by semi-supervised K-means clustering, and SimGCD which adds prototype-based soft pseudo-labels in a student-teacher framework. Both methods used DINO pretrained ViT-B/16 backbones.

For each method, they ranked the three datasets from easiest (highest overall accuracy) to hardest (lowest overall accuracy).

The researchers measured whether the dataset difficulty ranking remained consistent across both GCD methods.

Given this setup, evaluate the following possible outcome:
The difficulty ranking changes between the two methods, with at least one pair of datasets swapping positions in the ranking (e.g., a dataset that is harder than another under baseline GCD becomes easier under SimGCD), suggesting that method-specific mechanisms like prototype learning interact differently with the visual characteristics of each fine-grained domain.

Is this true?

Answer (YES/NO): YES